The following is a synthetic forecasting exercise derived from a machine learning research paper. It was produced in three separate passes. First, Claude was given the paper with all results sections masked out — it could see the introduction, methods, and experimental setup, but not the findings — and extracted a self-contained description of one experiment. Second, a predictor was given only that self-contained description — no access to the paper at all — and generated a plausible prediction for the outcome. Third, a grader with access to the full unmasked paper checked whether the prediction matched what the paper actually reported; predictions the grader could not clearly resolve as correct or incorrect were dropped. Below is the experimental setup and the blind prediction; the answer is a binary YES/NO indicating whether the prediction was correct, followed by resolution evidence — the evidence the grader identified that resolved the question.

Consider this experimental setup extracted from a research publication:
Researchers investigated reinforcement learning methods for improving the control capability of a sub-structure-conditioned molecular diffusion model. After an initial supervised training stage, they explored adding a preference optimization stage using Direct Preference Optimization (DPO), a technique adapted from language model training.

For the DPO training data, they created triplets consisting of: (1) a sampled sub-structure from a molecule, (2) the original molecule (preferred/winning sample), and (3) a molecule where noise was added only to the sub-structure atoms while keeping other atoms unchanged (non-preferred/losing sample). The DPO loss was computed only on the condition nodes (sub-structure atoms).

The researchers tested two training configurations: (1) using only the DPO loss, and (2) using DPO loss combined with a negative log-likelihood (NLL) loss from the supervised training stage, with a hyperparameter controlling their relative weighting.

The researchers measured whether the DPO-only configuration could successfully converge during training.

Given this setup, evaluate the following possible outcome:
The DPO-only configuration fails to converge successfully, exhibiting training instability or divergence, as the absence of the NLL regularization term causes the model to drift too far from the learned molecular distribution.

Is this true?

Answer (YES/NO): YES